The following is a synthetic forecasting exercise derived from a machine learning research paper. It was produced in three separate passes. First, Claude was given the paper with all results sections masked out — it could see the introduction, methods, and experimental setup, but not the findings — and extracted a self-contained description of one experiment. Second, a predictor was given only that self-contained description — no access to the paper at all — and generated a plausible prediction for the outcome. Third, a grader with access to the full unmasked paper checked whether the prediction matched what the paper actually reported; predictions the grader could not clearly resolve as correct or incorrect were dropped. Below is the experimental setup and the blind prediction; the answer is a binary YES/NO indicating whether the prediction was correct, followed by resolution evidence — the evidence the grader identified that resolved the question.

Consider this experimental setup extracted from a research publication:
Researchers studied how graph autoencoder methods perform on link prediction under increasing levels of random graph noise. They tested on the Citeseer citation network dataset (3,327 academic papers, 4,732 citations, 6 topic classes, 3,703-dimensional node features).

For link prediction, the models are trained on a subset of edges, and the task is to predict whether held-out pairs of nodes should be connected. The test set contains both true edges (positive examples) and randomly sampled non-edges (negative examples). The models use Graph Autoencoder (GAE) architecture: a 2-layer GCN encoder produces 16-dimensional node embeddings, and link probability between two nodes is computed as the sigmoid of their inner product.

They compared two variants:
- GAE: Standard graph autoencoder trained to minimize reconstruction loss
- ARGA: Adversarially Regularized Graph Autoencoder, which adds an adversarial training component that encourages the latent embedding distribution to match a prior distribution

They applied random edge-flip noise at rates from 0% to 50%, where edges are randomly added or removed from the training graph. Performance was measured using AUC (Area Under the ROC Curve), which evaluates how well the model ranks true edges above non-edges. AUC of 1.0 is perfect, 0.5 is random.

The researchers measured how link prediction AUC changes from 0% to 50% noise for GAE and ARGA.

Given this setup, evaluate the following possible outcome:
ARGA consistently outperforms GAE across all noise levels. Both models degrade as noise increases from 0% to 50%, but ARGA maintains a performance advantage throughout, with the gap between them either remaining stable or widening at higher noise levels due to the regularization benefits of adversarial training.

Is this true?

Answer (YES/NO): NO